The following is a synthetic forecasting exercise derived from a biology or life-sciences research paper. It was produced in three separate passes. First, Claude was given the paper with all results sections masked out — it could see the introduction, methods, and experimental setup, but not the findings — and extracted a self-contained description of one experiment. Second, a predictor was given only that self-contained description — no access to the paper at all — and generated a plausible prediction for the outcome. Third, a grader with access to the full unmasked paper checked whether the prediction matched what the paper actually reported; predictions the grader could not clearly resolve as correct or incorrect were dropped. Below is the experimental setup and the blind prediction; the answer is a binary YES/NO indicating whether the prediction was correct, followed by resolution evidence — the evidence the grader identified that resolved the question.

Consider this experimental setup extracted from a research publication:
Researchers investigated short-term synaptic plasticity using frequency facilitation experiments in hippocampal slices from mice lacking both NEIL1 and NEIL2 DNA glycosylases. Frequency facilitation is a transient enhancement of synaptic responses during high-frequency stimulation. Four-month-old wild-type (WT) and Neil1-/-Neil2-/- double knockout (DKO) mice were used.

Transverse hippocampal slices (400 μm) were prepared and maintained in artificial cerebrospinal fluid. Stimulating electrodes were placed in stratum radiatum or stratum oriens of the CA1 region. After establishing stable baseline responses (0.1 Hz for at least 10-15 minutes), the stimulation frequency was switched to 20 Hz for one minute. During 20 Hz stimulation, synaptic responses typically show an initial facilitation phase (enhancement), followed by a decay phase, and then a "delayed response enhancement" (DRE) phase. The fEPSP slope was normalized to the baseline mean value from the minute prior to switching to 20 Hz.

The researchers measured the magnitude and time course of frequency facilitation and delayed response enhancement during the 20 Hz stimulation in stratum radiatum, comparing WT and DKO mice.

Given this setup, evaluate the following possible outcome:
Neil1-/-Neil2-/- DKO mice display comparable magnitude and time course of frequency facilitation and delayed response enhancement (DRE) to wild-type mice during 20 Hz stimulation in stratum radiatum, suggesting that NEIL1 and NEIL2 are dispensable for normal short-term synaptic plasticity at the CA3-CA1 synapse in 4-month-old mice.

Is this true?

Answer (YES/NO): YES